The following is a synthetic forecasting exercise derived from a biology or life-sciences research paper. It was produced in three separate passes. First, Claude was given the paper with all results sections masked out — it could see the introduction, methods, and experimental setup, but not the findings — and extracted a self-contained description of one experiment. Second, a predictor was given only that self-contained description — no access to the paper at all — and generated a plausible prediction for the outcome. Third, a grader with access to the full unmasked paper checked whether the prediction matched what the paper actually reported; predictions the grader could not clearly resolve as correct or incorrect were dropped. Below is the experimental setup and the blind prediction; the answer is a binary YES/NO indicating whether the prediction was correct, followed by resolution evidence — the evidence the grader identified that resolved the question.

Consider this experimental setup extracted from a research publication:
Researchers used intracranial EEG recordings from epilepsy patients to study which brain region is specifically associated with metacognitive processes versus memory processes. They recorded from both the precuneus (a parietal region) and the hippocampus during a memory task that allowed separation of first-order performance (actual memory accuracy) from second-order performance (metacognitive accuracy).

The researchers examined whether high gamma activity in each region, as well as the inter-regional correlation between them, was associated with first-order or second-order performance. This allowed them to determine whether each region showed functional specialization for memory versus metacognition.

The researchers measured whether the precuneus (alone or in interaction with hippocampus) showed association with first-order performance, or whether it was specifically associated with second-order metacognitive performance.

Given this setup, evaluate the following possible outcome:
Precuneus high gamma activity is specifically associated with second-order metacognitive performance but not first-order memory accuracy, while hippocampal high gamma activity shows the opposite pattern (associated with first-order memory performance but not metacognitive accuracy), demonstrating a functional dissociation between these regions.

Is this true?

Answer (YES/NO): YES